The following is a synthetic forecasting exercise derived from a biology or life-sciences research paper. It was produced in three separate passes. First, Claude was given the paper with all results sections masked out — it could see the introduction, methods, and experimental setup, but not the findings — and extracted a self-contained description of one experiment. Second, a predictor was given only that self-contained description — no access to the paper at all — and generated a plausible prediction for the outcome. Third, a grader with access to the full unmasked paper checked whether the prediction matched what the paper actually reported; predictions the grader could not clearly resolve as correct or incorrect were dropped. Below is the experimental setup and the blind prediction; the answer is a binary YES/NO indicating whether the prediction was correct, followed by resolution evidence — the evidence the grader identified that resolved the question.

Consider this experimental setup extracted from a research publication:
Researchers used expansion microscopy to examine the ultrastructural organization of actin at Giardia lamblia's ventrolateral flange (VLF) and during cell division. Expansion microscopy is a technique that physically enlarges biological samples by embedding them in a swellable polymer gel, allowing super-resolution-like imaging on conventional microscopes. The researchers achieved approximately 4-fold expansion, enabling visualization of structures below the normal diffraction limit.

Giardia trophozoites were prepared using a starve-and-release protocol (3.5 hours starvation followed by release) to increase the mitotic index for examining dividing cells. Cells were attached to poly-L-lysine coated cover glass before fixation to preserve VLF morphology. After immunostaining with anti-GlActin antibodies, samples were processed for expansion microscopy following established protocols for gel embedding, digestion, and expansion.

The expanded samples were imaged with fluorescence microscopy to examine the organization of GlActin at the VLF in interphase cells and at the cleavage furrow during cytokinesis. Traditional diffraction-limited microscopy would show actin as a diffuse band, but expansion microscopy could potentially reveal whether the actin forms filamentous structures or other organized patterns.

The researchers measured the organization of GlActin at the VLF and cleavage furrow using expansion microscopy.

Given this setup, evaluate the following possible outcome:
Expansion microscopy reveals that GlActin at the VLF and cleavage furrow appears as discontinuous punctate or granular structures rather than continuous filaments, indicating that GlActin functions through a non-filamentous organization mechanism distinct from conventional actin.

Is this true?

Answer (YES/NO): NO